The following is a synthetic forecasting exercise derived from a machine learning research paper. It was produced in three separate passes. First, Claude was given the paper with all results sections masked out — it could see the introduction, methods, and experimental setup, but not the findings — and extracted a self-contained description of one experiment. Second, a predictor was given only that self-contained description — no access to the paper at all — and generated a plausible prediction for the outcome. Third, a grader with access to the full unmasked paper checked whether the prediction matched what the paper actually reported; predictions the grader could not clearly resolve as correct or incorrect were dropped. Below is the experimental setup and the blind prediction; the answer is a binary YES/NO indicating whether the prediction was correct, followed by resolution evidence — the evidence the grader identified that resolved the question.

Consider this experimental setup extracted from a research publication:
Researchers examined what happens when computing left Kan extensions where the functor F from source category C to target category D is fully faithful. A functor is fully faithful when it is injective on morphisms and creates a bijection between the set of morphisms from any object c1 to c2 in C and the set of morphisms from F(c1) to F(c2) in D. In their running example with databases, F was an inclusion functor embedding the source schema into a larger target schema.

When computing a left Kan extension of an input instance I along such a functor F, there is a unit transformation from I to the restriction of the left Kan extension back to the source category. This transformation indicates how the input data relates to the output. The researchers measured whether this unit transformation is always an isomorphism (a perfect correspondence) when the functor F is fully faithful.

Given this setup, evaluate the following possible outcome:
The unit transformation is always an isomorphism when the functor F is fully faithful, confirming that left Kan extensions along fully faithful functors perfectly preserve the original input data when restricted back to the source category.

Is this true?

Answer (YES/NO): YES